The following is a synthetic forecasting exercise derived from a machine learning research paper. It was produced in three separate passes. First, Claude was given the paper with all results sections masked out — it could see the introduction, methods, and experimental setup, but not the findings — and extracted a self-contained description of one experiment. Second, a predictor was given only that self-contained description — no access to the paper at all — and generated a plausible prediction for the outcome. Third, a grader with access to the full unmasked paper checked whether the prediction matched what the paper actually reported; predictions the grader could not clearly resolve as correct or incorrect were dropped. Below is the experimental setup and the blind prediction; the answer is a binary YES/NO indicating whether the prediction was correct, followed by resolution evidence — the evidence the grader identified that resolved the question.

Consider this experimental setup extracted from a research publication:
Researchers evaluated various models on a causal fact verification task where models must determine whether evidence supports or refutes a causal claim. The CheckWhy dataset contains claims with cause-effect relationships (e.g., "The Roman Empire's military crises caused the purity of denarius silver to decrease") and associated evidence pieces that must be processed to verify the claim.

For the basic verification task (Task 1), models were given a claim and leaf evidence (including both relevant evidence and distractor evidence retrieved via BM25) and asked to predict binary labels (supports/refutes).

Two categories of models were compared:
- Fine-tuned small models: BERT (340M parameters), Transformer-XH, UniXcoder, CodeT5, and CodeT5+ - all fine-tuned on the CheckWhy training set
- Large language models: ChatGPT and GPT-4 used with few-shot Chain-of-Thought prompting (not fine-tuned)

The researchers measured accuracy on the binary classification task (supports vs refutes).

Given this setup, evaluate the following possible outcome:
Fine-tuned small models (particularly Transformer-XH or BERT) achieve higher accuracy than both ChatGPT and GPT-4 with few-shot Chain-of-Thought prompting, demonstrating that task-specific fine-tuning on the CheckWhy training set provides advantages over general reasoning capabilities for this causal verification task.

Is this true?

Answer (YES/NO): YES